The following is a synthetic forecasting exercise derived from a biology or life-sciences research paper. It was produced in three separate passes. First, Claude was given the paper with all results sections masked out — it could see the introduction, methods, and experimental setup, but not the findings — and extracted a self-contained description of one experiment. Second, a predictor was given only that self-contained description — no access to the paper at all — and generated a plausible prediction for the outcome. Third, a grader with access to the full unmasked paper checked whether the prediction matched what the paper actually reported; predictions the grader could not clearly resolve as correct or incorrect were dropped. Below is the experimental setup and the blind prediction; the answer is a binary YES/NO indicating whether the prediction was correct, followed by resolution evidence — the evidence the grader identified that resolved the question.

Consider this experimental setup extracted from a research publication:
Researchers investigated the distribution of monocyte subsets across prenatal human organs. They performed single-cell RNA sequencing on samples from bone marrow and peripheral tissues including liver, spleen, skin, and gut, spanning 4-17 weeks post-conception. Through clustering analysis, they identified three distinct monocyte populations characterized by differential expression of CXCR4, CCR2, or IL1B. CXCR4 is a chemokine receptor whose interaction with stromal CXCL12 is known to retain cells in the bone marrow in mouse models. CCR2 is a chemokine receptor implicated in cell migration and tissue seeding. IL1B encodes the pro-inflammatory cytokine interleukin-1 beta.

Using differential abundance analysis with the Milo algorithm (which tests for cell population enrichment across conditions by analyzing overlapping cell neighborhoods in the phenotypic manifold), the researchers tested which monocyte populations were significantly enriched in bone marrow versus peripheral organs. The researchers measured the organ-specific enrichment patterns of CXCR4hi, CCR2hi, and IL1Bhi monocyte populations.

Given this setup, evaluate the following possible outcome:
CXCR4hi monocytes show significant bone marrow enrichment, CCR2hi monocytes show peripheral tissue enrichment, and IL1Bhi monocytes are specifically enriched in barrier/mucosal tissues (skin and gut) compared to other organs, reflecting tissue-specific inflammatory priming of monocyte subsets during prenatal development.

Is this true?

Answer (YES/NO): NO